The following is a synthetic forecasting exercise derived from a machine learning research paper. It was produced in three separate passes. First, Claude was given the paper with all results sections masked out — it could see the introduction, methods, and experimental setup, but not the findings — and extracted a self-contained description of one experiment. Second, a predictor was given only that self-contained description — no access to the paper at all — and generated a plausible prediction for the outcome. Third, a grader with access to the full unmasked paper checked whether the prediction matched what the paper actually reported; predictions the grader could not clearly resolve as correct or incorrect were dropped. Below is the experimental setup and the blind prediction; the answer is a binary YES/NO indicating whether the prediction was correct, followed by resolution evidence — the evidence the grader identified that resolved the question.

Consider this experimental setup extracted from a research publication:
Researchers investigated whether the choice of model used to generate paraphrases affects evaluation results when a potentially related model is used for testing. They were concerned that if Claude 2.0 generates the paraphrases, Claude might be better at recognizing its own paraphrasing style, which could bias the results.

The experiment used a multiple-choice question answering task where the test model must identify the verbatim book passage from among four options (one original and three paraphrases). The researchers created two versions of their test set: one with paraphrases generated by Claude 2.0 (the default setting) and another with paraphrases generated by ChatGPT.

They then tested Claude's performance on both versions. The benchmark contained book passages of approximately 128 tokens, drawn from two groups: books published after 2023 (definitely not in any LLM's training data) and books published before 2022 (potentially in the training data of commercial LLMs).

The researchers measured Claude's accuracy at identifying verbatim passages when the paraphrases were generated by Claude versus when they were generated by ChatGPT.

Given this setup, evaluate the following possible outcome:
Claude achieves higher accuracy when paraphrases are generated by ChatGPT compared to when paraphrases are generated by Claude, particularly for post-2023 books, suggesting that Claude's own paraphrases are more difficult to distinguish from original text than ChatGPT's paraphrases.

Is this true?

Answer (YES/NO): NO